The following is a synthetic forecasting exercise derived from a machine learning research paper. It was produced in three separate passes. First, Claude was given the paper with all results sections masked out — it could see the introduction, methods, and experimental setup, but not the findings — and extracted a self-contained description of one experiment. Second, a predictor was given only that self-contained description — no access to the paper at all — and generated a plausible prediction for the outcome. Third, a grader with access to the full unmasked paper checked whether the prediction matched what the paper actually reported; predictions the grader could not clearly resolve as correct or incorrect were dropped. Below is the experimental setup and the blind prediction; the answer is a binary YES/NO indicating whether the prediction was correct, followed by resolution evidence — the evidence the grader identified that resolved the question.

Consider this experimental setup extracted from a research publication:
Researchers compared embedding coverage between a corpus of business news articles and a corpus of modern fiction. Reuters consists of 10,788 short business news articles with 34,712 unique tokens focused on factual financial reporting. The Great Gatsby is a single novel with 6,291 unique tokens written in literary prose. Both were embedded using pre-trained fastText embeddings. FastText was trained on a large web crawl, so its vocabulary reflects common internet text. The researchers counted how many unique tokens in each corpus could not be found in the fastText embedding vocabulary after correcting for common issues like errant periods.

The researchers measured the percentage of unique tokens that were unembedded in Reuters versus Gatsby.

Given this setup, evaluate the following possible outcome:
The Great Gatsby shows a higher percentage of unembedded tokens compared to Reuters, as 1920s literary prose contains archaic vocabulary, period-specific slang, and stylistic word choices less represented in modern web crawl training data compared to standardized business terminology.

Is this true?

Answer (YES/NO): NO